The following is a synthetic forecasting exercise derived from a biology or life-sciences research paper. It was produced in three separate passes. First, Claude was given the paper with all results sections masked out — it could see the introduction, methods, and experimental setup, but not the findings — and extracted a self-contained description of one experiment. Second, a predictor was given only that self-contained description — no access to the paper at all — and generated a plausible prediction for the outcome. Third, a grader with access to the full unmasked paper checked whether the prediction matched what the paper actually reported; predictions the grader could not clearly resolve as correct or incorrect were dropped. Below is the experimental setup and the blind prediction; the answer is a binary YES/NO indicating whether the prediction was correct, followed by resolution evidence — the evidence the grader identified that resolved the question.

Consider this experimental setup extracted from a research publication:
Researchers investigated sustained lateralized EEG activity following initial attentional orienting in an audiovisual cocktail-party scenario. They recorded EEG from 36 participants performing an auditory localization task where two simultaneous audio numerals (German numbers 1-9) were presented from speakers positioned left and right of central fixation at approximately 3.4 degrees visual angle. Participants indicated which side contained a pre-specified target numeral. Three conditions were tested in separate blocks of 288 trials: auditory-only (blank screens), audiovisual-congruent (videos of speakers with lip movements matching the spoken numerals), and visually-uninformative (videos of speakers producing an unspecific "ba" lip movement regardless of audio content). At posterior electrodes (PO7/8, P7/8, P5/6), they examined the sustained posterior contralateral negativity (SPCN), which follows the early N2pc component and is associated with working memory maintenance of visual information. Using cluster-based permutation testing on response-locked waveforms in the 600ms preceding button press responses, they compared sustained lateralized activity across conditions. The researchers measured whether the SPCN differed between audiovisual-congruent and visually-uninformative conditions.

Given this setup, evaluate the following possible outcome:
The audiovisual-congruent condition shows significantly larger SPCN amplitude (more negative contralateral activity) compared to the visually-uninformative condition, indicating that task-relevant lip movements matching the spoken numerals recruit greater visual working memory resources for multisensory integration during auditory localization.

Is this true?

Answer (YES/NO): NO